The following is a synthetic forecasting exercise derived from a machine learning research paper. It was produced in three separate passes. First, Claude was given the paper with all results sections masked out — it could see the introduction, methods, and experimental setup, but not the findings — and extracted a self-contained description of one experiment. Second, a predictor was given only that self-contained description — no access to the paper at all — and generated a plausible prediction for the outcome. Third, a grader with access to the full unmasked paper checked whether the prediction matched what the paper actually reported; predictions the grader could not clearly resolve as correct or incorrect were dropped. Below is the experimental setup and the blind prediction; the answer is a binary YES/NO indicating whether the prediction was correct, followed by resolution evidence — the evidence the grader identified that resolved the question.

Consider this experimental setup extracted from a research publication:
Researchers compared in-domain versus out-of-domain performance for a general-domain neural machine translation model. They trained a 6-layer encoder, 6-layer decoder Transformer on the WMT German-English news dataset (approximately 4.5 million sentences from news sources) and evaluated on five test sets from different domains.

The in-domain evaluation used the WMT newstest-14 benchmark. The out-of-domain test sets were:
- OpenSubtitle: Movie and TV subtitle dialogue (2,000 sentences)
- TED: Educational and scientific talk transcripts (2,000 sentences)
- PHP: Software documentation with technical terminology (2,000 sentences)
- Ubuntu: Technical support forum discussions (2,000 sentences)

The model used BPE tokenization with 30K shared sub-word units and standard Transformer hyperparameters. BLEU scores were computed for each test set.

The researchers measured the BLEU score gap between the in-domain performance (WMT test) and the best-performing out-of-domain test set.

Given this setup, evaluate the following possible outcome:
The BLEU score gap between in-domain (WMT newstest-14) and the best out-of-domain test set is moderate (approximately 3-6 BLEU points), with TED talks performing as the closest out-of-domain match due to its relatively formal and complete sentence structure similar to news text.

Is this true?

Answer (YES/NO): YES